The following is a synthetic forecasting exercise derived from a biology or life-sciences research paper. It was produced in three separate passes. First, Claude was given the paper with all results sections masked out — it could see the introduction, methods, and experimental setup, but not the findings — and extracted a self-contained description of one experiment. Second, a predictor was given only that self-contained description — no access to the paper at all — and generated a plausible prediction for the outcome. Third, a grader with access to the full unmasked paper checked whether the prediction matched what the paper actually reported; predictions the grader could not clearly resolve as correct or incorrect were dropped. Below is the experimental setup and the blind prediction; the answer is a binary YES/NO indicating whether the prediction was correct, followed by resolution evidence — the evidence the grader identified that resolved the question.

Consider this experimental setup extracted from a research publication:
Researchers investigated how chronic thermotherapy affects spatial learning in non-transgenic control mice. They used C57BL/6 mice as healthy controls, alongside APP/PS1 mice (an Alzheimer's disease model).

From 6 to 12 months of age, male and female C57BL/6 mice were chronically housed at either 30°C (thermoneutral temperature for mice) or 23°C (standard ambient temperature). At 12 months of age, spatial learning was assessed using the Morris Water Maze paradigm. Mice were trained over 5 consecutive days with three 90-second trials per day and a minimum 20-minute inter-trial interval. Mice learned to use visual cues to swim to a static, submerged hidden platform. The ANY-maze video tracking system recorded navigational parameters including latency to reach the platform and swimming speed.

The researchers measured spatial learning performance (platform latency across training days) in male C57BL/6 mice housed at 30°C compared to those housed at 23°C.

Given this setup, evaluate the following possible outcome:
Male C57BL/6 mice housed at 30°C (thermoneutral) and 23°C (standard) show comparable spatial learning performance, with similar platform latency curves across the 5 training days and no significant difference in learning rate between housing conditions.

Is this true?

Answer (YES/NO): NO